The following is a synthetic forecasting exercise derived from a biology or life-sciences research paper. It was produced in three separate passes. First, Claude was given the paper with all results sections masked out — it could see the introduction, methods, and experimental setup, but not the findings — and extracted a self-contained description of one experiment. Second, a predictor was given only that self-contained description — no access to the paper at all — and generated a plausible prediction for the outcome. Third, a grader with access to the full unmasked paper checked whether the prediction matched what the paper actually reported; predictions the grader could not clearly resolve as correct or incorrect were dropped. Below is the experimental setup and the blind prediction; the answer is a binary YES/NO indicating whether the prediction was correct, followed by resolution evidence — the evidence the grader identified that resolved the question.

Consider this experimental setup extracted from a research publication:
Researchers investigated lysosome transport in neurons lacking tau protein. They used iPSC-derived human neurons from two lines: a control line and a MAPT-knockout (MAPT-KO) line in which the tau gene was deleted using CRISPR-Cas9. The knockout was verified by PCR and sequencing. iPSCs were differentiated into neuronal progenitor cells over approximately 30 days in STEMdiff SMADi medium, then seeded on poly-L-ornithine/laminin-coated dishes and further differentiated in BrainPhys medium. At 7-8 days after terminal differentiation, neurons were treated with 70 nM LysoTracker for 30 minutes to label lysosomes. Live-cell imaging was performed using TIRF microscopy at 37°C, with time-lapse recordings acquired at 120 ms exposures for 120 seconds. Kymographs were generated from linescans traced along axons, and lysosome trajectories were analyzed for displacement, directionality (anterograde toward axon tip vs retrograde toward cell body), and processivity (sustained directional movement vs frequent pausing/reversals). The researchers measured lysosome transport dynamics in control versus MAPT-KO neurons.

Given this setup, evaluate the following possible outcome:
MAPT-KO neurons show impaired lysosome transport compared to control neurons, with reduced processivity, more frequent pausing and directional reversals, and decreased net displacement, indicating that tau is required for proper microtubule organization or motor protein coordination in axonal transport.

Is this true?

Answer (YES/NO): NO